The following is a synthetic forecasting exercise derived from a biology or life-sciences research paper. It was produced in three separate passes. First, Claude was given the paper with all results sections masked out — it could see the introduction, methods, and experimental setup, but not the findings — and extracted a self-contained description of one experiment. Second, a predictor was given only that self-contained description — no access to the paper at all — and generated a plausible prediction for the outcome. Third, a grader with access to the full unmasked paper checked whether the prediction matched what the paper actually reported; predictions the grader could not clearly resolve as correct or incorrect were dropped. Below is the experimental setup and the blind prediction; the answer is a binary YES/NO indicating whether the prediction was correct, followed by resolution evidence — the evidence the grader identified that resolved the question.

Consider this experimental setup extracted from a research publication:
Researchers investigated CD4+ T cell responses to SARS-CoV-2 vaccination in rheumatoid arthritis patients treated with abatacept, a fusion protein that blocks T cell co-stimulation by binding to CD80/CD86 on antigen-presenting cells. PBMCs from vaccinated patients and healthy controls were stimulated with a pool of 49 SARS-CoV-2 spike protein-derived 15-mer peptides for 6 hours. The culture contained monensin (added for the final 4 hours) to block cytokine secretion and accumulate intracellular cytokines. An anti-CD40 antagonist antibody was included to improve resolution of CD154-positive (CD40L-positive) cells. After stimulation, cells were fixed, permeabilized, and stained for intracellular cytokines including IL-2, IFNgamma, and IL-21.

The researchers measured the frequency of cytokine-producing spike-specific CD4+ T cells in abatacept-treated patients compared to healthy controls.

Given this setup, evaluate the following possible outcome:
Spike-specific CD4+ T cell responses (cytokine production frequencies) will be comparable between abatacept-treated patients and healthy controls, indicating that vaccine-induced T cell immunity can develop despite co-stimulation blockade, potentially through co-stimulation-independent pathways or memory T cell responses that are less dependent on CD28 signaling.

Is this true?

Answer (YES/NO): NO